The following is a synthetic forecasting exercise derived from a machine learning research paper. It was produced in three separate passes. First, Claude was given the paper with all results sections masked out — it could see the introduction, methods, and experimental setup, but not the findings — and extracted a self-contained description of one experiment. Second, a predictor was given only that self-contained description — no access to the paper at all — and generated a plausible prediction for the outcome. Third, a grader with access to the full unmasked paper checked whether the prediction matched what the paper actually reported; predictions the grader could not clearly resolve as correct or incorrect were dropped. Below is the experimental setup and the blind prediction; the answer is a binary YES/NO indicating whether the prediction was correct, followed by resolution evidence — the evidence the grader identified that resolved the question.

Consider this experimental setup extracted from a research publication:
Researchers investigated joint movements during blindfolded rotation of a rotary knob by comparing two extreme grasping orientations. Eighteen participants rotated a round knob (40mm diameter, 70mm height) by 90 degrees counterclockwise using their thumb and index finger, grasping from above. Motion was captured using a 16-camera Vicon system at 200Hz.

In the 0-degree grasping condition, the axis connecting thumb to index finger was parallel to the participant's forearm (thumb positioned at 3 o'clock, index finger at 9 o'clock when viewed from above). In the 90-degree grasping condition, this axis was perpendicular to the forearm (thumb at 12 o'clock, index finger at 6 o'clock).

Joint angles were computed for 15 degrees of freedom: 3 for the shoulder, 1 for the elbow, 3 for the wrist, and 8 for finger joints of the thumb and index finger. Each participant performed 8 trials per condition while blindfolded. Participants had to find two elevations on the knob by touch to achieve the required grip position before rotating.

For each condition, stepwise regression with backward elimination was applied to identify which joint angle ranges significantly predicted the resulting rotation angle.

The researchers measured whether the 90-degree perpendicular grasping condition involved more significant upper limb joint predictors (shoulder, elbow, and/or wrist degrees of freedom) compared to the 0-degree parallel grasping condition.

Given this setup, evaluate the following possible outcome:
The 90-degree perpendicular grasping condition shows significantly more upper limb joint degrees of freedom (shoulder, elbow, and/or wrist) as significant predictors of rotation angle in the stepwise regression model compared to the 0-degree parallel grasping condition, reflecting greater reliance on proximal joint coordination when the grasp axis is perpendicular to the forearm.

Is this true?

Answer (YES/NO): NO